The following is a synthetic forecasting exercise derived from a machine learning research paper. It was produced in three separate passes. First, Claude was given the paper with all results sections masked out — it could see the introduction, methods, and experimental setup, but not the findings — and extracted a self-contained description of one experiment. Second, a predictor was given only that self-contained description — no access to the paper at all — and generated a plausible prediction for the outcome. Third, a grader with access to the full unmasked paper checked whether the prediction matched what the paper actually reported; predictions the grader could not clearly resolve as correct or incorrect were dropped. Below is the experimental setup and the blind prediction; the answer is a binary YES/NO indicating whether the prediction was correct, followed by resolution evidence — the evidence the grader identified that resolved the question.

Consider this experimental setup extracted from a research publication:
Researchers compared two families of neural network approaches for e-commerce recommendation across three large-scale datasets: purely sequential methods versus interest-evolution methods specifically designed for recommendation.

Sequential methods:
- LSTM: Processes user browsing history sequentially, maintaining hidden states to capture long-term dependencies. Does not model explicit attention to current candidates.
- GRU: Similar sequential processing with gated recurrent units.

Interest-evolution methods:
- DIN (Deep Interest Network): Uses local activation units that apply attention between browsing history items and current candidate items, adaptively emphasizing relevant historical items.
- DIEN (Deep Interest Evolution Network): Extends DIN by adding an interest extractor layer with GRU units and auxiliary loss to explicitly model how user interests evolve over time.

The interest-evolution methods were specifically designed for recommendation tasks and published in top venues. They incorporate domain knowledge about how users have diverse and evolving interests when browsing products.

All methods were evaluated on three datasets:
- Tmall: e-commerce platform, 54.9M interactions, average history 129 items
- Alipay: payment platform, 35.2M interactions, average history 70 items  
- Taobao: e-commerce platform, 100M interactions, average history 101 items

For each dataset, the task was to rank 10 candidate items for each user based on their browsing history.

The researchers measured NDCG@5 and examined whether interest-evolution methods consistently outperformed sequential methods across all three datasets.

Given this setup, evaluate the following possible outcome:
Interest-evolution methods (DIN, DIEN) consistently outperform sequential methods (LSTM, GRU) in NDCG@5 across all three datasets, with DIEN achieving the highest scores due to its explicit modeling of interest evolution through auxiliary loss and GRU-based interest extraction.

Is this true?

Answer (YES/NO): NO